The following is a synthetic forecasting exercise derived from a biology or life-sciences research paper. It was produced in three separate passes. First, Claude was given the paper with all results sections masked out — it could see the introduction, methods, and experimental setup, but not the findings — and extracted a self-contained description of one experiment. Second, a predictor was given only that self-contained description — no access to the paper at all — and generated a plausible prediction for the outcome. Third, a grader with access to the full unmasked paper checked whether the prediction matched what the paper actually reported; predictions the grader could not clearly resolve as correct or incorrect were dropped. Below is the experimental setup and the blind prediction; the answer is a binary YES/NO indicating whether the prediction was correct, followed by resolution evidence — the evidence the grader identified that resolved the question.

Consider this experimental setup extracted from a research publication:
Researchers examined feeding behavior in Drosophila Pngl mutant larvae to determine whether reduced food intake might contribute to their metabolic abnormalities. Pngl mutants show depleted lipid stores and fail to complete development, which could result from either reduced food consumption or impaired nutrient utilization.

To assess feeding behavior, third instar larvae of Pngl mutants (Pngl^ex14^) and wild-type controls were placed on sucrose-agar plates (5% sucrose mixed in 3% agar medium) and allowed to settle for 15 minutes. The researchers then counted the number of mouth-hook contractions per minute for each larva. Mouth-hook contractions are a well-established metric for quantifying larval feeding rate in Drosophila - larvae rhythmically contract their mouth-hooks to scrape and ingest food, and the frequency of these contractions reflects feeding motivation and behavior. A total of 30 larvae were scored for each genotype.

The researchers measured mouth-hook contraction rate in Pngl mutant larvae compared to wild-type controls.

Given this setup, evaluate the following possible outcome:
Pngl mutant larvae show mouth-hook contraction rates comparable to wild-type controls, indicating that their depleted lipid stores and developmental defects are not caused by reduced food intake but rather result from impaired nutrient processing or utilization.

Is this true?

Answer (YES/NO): YES